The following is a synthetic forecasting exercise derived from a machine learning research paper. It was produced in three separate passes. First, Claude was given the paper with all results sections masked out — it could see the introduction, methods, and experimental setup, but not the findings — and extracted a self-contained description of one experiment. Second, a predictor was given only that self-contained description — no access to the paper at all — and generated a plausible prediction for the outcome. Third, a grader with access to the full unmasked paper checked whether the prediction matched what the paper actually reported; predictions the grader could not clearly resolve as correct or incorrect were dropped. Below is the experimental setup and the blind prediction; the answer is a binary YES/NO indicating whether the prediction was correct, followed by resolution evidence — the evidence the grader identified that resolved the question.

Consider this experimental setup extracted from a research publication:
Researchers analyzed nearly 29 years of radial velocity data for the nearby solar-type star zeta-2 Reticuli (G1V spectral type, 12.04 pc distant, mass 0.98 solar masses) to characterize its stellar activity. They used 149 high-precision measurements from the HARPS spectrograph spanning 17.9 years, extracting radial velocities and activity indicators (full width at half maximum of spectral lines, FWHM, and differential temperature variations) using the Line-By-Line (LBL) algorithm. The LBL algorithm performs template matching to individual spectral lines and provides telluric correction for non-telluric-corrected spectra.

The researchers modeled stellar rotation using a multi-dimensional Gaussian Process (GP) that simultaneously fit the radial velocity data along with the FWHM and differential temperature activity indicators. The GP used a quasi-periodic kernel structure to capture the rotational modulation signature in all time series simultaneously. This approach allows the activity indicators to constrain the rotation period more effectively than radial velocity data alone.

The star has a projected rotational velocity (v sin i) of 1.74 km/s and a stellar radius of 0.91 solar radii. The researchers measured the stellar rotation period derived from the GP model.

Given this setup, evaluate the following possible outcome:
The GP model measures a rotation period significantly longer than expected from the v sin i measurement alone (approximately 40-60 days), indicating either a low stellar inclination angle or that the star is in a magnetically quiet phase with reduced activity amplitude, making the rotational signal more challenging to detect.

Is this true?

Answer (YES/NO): NO